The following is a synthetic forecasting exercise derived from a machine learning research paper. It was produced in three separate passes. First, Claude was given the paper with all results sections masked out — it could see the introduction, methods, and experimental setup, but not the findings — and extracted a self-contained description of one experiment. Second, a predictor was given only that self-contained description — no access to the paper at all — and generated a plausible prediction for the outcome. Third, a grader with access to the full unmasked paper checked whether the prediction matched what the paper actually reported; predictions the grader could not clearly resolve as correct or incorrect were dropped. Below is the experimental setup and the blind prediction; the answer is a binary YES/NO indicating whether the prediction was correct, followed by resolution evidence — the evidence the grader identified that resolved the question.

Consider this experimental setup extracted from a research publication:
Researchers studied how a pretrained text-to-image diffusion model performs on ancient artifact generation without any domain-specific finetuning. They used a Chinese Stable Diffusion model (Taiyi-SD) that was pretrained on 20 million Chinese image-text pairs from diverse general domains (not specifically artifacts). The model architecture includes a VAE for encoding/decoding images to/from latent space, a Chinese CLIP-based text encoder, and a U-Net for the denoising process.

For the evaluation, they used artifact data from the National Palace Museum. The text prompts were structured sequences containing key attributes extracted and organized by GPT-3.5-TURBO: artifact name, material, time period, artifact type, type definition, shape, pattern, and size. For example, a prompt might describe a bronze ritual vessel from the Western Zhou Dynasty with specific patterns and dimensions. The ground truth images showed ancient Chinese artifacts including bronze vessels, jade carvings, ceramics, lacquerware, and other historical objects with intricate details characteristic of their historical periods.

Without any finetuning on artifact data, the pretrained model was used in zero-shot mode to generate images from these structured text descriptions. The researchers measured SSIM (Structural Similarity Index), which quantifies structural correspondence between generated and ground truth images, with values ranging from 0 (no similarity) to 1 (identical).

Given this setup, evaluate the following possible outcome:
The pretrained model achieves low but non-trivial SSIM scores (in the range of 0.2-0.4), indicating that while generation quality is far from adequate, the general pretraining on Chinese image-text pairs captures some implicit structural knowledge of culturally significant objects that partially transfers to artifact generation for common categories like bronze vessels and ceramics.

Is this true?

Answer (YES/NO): NO